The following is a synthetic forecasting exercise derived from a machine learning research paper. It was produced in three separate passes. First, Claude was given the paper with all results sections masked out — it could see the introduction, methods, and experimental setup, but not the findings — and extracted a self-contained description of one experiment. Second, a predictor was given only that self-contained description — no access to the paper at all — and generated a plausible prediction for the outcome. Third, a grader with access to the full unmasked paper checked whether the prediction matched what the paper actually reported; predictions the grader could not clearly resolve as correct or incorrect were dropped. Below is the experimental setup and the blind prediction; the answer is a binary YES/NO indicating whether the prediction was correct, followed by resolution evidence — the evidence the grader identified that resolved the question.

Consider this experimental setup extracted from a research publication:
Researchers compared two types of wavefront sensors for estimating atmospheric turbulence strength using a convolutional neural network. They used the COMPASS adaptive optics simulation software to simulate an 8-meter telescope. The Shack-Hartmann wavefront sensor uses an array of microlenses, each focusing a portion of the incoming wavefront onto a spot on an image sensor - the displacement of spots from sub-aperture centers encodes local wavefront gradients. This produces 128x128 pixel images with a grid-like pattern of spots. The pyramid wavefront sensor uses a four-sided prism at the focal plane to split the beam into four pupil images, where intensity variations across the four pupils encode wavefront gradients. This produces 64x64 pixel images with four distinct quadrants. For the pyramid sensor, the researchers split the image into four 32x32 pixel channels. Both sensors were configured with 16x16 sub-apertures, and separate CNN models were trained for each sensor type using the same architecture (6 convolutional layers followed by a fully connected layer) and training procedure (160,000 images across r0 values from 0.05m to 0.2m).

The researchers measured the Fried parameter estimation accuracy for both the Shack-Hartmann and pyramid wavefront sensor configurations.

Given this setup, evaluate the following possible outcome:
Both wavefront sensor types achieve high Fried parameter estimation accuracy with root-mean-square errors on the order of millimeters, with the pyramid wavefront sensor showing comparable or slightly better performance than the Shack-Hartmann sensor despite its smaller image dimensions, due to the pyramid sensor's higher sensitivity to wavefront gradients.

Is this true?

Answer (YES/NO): NO